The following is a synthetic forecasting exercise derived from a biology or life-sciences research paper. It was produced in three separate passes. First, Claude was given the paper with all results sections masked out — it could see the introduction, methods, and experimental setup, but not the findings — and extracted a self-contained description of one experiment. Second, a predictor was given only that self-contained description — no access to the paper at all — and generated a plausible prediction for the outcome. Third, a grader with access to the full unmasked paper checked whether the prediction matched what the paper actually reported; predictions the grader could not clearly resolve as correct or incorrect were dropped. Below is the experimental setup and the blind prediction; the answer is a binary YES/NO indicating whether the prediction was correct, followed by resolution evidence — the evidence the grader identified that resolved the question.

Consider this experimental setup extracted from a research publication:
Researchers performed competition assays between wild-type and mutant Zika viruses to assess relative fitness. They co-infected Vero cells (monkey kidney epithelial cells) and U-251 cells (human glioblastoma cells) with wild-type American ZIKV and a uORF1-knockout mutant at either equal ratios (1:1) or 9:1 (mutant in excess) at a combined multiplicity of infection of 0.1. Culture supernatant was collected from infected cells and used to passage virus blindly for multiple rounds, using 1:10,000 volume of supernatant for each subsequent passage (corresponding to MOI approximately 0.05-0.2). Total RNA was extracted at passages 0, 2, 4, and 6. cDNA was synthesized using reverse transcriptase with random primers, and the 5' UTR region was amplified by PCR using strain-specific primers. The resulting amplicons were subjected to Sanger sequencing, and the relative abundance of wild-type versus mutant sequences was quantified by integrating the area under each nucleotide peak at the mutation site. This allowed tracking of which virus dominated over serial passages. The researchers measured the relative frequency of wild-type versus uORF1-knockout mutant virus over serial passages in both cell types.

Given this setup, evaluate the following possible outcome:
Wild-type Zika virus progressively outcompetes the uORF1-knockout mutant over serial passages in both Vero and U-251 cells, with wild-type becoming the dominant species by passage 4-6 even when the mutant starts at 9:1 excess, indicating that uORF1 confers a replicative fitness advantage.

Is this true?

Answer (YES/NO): NO